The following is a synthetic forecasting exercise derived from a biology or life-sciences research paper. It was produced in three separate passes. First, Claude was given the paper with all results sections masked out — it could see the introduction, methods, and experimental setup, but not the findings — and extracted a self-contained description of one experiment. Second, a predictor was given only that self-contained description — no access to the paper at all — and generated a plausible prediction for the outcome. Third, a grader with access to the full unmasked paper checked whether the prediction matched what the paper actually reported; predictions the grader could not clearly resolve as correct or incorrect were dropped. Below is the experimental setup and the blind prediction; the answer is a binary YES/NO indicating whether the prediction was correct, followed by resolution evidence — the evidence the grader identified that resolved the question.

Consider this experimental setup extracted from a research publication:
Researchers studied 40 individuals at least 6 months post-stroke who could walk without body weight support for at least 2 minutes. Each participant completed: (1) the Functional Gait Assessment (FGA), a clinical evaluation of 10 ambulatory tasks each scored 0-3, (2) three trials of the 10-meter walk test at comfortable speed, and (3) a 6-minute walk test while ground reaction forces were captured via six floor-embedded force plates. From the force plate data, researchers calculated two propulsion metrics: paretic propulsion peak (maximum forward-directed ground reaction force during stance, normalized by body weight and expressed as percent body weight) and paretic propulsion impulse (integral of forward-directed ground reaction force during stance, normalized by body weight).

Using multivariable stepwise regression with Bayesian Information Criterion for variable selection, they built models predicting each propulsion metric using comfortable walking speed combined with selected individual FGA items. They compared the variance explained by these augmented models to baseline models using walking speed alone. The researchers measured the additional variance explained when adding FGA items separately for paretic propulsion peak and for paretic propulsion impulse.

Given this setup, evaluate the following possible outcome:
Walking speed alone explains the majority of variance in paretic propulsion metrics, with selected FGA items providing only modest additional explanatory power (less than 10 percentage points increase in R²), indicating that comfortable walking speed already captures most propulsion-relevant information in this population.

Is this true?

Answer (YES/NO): NO